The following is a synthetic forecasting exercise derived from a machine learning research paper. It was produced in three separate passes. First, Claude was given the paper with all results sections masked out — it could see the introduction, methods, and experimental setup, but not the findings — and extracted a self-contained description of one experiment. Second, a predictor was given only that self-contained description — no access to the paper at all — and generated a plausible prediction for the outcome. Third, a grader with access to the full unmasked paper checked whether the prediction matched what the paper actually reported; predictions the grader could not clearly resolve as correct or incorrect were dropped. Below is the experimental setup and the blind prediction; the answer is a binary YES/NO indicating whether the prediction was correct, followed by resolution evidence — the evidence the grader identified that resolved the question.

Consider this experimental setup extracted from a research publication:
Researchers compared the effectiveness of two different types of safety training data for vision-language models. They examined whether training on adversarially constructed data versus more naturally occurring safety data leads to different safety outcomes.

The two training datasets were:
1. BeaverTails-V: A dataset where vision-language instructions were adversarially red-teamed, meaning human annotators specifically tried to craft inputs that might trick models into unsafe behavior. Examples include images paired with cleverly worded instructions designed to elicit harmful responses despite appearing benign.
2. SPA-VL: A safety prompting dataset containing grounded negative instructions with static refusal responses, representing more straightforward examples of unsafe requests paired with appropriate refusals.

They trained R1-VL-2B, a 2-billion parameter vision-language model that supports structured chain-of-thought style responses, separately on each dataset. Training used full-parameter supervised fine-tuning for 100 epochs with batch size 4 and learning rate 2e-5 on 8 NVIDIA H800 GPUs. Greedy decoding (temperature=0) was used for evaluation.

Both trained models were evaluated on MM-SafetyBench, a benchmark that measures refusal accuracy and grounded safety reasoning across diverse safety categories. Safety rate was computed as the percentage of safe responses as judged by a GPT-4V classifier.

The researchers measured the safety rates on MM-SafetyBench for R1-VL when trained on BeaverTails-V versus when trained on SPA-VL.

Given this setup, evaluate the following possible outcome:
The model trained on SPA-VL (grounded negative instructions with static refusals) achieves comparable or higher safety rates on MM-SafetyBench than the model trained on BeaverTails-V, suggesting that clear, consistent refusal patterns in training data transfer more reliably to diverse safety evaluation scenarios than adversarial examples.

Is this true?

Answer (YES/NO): NO